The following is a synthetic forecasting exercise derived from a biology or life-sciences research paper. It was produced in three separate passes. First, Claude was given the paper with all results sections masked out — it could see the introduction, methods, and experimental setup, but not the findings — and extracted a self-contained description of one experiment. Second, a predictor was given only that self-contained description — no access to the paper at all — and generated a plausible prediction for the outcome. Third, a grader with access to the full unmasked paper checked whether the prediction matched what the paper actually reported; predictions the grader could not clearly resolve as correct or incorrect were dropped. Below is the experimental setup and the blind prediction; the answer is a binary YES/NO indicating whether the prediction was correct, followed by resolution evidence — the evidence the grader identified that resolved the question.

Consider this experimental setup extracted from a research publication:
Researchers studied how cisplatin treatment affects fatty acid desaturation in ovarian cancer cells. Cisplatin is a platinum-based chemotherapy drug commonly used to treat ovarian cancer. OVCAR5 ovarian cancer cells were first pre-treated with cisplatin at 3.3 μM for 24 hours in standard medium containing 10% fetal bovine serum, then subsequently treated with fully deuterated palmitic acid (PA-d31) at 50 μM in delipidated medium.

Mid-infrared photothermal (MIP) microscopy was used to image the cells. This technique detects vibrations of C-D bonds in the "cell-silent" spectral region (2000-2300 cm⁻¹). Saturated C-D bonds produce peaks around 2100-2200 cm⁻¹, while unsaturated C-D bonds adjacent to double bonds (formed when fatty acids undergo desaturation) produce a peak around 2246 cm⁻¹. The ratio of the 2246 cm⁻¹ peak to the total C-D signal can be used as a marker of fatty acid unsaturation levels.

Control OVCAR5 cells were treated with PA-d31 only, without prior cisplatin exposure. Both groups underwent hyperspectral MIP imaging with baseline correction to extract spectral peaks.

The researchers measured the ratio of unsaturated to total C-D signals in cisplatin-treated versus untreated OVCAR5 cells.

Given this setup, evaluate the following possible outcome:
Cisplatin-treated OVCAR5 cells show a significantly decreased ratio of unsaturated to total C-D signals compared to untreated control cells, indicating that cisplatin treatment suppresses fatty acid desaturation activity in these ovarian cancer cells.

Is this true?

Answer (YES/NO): NO